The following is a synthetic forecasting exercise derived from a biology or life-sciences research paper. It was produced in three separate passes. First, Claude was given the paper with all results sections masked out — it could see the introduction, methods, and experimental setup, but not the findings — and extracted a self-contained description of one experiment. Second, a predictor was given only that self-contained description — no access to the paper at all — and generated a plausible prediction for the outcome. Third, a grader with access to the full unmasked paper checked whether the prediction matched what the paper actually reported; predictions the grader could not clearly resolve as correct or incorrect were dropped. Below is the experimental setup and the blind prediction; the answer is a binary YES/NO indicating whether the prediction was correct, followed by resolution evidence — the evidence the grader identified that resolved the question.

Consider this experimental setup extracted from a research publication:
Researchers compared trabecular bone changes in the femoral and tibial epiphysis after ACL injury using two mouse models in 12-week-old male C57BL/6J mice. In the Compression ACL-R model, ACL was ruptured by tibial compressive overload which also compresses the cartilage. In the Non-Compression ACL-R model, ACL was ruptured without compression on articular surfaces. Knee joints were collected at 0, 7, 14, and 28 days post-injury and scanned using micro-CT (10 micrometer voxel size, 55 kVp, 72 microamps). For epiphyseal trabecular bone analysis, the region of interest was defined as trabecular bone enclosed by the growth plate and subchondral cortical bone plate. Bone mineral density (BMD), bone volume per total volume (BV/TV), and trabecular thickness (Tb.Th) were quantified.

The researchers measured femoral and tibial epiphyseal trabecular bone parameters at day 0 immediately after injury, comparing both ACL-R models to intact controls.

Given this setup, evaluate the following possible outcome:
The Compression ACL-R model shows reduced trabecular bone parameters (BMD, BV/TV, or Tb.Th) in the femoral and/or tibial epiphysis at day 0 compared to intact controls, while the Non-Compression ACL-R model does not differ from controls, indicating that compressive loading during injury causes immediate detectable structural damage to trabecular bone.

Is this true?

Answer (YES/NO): NO